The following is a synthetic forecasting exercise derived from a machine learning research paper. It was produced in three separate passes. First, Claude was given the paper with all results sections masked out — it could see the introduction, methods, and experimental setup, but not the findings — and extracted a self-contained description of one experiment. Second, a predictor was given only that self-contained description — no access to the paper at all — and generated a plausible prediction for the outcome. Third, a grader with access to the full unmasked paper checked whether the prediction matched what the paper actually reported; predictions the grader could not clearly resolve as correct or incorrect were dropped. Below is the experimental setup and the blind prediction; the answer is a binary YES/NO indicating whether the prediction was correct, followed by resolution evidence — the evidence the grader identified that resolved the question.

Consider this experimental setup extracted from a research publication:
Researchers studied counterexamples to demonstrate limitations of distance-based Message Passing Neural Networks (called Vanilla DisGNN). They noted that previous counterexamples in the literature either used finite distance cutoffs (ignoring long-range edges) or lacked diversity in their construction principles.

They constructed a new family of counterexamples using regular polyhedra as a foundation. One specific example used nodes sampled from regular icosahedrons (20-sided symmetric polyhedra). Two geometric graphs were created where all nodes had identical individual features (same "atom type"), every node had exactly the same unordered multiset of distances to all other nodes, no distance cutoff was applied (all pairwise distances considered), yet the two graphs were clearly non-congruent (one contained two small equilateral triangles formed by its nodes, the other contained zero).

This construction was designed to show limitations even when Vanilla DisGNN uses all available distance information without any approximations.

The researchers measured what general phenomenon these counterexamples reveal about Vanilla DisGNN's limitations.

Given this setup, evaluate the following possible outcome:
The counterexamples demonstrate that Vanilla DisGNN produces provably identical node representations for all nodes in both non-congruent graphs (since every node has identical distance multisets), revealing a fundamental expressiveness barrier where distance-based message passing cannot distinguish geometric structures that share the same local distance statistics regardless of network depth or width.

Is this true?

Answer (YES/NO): YES